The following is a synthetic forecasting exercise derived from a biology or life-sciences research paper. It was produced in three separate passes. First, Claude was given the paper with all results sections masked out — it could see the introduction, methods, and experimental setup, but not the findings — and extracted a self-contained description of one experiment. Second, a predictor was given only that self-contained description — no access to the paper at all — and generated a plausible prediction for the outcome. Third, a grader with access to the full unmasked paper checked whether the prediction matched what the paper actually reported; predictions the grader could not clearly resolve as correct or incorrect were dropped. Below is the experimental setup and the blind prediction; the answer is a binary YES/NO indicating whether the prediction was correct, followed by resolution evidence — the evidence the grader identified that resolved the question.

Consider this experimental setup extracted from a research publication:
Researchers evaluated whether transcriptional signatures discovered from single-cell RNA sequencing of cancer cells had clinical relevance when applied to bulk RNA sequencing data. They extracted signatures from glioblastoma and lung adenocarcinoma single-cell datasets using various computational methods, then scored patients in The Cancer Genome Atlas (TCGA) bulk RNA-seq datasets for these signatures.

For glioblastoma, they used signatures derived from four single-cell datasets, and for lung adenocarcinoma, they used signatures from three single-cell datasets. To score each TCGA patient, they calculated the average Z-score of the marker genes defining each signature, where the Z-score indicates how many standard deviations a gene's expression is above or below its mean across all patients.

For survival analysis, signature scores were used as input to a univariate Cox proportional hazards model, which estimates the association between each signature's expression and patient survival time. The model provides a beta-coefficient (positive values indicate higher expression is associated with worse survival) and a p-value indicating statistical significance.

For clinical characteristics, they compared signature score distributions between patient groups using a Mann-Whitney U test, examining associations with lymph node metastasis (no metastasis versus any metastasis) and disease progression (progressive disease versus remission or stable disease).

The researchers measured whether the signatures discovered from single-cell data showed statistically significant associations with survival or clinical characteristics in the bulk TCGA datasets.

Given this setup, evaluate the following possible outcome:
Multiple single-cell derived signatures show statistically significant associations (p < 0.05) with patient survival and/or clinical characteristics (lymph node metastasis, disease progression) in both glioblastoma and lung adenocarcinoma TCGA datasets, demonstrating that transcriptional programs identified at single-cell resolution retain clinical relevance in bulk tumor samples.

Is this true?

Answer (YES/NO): YES